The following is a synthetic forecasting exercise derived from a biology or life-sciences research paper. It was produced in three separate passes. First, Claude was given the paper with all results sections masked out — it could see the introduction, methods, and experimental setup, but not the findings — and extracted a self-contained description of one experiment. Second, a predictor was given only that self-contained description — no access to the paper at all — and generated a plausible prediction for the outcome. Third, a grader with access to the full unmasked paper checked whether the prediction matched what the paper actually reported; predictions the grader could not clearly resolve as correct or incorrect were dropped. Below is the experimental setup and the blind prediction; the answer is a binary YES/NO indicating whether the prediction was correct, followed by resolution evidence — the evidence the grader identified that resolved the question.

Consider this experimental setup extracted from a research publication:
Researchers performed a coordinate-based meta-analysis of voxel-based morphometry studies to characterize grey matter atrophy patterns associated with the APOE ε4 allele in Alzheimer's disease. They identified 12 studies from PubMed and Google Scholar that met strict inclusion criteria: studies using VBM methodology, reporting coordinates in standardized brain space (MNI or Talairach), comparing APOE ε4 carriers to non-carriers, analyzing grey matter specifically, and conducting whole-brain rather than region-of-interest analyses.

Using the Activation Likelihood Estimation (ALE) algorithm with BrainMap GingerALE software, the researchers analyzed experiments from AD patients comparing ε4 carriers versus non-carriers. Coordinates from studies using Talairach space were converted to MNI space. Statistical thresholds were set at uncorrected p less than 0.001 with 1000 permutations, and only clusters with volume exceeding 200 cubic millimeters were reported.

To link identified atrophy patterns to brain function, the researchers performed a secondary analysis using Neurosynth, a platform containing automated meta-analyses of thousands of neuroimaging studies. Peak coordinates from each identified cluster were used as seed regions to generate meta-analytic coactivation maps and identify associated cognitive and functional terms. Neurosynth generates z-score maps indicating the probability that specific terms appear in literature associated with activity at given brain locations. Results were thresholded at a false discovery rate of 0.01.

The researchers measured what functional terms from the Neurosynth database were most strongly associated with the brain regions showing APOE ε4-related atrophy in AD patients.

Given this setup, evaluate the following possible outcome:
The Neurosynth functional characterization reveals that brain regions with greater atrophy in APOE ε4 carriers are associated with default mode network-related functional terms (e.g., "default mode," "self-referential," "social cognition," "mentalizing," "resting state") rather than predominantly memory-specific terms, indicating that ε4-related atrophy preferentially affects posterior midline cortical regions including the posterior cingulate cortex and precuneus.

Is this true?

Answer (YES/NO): NO